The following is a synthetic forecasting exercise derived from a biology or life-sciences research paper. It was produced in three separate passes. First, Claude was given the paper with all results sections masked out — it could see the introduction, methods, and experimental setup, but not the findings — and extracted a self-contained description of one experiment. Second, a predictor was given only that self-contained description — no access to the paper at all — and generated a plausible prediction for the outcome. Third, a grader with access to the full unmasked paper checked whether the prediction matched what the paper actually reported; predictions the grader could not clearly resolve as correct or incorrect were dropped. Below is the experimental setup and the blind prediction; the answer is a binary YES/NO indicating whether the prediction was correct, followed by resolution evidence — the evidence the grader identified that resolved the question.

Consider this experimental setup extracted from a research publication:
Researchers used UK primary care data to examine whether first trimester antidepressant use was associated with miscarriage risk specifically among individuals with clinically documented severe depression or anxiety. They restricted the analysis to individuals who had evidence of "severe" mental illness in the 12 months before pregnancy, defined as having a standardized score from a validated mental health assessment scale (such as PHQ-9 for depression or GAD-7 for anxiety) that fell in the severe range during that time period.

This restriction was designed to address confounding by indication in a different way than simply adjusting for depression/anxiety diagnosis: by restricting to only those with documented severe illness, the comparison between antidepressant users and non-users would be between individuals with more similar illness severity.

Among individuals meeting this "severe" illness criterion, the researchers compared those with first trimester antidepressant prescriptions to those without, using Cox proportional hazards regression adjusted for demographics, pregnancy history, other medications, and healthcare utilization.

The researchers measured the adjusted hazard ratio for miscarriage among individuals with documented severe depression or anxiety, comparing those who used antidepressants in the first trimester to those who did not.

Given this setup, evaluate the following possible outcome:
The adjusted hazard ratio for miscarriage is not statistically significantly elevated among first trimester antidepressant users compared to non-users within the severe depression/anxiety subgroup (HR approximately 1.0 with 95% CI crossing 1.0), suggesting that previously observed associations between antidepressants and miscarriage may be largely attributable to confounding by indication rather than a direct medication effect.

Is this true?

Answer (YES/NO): YES